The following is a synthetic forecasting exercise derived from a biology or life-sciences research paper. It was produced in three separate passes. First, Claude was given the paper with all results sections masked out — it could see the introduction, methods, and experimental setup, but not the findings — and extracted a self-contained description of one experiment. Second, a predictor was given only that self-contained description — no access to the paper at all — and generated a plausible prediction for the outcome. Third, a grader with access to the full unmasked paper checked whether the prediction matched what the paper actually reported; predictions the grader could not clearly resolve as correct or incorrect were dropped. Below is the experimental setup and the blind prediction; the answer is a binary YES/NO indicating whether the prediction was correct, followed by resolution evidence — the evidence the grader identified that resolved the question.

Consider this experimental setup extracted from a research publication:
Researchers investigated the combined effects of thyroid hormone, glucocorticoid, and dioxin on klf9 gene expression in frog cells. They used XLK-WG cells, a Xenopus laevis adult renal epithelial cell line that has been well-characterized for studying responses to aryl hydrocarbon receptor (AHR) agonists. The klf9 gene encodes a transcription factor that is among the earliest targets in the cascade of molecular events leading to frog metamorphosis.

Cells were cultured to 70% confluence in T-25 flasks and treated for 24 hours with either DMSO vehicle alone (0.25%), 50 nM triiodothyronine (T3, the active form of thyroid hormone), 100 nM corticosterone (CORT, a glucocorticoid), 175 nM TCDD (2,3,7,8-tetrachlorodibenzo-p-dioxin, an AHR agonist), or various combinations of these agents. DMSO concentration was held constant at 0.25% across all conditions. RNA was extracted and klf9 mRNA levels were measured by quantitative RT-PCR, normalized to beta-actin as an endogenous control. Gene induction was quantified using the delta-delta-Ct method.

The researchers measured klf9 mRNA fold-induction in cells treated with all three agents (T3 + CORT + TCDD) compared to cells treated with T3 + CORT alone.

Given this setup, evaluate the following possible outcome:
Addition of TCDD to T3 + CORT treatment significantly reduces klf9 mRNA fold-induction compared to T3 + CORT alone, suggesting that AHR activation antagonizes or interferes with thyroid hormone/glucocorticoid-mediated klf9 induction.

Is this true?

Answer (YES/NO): NO